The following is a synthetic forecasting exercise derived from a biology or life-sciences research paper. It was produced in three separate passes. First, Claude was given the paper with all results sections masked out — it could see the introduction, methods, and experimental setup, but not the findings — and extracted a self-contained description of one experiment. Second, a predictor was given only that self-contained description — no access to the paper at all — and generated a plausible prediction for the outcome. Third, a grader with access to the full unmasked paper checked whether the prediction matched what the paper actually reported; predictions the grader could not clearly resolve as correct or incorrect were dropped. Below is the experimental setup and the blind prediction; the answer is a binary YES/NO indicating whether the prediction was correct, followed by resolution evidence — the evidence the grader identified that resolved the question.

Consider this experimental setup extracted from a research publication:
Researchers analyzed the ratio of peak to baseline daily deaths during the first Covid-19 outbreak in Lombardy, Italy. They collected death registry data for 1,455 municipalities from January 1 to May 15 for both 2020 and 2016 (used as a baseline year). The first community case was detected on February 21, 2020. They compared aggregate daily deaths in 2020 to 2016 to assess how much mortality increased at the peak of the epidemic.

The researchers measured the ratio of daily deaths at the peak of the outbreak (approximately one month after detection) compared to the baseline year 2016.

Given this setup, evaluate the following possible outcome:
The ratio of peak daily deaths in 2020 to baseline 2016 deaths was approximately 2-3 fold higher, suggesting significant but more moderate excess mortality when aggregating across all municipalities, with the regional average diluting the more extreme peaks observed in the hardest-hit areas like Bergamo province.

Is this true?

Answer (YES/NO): NO